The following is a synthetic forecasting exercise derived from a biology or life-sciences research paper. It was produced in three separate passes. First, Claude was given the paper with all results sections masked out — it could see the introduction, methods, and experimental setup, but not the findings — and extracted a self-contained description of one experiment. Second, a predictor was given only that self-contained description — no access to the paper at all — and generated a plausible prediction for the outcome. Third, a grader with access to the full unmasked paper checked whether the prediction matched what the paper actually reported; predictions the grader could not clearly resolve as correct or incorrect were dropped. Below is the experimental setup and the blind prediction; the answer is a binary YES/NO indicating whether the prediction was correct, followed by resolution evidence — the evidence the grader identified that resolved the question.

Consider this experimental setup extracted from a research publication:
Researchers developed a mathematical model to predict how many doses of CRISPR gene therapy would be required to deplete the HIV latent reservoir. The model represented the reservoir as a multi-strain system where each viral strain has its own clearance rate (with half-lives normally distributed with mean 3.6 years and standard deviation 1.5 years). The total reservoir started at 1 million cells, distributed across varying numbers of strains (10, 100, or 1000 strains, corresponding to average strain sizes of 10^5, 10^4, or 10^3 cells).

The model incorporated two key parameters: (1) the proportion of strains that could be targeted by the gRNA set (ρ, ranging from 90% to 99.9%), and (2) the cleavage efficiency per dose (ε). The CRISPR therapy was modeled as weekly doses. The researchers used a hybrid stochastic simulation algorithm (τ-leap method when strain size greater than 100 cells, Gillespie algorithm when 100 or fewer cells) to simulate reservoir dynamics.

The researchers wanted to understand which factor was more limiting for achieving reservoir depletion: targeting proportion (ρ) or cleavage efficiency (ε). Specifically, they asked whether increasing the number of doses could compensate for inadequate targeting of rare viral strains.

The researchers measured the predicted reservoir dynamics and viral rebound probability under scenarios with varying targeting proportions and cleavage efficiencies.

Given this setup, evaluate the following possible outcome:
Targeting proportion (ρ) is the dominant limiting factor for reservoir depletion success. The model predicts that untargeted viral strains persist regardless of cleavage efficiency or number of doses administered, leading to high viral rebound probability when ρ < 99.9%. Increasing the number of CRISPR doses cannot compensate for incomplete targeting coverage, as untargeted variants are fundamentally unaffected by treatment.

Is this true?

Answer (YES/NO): YES